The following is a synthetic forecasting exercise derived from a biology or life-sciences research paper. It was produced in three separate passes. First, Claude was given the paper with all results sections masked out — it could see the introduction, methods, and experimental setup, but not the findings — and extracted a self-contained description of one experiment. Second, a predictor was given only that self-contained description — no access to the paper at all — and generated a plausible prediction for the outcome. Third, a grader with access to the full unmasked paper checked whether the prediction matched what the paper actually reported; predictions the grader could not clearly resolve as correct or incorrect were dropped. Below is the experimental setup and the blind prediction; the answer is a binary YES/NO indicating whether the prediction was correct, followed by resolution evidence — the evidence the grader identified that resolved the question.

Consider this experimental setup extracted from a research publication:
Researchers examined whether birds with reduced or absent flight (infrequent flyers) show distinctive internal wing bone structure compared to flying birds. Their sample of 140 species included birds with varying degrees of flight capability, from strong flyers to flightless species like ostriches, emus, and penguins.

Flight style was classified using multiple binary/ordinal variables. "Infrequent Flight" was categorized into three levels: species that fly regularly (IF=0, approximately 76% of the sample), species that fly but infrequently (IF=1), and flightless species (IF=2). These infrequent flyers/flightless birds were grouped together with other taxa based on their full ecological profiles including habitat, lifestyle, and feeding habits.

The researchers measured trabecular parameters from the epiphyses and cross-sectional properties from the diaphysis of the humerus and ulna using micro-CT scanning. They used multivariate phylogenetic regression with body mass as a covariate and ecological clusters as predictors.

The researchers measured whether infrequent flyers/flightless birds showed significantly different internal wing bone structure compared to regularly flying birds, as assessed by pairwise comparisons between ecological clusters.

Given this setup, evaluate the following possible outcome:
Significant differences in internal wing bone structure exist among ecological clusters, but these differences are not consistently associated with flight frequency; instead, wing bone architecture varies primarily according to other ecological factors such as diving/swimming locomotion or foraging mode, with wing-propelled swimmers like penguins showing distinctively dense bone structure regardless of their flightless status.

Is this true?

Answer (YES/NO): NO